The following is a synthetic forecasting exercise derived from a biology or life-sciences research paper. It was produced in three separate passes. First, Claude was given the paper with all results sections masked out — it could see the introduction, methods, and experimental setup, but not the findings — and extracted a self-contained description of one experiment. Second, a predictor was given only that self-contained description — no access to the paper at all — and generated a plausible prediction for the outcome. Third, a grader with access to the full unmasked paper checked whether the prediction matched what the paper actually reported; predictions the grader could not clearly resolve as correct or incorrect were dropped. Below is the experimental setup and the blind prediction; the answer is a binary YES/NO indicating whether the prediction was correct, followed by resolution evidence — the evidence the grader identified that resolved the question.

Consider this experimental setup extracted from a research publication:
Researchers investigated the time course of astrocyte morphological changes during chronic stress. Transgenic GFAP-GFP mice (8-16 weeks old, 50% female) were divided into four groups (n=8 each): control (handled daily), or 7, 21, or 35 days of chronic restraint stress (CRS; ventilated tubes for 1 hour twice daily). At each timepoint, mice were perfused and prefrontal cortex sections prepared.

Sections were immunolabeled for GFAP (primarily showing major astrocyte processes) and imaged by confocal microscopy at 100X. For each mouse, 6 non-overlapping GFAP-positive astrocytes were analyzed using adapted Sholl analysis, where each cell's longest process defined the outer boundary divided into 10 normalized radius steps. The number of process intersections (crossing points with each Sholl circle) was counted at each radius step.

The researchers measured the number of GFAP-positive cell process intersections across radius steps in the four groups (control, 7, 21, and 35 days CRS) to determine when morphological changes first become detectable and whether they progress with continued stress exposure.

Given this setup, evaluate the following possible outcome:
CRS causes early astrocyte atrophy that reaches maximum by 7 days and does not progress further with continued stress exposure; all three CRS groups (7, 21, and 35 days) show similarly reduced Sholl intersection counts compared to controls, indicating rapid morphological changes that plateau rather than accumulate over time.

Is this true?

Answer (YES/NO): NO